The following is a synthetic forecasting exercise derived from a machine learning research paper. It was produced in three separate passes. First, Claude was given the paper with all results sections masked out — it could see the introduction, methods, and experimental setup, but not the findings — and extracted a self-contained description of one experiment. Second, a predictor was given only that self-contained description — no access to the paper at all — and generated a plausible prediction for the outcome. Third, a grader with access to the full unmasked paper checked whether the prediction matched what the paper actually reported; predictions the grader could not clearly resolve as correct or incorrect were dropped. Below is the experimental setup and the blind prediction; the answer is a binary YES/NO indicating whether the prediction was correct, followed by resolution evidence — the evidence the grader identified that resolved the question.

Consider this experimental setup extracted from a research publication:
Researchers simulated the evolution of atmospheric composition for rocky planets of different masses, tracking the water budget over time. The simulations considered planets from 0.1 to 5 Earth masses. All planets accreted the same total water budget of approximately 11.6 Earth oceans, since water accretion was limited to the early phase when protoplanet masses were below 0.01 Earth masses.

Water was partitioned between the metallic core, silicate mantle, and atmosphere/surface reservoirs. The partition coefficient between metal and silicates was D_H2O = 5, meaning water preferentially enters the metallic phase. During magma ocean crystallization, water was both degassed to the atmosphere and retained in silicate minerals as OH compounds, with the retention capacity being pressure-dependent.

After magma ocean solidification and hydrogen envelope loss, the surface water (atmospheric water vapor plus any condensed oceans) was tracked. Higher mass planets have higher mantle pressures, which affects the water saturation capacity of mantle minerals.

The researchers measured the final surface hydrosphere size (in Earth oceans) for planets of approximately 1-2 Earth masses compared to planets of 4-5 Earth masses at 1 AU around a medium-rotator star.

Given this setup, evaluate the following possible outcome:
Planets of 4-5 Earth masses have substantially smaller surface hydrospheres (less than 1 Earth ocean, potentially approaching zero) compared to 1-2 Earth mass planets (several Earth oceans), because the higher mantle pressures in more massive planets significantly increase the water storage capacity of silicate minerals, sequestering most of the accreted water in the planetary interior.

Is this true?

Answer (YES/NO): NO